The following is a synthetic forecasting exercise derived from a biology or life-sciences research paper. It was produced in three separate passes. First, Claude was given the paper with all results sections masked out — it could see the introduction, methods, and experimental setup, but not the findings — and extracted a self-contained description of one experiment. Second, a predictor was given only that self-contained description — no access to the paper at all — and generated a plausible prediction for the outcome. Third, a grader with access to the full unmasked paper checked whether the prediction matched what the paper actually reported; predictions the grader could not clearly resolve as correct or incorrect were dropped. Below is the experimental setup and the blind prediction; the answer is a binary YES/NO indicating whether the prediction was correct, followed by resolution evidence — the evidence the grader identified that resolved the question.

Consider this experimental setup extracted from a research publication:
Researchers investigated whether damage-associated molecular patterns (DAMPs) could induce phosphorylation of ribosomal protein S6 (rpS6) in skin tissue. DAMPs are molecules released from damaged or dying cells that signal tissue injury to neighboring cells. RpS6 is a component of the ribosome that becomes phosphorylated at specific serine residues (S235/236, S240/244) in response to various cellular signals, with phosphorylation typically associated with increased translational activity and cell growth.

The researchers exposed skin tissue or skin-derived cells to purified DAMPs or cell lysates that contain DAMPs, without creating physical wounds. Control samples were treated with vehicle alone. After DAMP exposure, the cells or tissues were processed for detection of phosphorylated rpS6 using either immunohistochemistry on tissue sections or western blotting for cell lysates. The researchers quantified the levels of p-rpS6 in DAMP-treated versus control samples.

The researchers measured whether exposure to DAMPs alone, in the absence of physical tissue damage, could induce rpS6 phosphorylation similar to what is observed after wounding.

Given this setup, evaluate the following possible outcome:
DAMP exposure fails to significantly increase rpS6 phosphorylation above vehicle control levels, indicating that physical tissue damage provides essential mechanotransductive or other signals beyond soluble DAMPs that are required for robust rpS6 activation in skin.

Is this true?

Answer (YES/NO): NO